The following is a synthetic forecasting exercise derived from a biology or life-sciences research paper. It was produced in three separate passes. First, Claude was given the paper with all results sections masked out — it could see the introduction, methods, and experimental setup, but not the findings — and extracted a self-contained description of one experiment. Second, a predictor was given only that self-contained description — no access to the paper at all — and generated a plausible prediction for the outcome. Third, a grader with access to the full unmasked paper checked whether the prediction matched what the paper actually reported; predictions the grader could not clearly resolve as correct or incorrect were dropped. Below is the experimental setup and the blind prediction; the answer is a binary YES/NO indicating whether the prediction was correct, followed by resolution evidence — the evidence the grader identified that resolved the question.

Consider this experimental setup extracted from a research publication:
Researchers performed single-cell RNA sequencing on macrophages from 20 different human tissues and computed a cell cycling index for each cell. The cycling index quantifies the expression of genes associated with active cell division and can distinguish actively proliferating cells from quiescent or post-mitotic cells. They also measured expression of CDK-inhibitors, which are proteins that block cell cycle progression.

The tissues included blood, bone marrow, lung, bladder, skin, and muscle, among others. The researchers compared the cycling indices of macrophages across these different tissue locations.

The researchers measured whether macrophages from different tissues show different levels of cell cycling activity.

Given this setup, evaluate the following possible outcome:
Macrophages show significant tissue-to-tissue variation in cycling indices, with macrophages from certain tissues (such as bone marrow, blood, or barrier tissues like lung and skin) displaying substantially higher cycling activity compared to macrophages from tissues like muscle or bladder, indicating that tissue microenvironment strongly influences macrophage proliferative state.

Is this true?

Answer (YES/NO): NO